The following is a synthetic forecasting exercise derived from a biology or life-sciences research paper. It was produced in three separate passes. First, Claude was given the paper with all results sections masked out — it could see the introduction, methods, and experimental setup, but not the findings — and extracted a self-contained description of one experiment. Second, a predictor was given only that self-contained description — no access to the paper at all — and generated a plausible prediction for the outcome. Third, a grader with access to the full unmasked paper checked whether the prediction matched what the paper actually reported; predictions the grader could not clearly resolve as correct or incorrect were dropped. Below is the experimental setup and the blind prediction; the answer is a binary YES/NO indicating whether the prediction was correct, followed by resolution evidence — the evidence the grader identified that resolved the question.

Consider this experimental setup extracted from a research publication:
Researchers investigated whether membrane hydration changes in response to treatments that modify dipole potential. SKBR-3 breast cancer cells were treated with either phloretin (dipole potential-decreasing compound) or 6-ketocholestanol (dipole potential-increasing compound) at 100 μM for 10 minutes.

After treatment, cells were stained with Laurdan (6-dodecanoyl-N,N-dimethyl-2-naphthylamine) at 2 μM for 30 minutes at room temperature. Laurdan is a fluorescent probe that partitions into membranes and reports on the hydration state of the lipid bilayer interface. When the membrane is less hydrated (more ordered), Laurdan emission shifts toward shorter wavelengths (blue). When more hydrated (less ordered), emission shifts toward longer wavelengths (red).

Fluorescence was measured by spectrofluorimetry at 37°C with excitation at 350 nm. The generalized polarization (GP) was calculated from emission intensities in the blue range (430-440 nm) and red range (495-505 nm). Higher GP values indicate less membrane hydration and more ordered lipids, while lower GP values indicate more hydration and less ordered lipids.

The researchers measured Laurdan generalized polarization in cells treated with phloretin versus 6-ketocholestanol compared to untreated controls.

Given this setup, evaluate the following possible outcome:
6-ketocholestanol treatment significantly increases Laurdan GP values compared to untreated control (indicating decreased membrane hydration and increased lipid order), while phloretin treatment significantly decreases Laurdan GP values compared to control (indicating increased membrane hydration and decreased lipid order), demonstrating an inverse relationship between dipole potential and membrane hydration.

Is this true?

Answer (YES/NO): NO